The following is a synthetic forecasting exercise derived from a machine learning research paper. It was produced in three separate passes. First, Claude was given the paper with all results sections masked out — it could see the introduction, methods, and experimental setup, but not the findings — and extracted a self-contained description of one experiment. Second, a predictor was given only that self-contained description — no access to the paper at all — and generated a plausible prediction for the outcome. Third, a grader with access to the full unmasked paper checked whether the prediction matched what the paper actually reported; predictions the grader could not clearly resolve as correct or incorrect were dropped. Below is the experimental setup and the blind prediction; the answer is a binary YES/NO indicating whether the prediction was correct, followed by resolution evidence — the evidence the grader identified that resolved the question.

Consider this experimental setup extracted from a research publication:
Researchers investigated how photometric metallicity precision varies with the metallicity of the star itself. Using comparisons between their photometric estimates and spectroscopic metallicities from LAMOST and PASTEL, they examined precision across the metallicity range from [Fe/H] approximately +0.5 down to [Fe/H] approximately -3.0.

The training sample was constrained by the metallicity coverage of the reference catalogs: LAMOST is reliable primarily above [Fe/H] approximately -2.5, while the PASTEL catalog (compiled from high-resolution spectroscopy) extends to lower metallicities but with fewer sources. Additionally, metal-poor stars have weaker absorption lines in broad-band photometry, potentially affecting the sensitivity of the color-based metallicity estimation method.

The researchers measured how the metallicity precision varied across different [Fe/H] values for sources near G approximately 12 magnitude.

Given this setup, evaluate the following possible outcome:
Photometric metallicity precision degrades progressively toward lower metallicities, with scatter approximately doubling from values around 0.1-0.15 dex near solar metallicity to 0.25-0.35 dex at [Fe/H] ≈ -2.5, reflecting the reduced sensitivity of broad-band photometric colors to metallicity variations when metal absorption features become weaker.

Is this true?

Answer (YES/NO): NO